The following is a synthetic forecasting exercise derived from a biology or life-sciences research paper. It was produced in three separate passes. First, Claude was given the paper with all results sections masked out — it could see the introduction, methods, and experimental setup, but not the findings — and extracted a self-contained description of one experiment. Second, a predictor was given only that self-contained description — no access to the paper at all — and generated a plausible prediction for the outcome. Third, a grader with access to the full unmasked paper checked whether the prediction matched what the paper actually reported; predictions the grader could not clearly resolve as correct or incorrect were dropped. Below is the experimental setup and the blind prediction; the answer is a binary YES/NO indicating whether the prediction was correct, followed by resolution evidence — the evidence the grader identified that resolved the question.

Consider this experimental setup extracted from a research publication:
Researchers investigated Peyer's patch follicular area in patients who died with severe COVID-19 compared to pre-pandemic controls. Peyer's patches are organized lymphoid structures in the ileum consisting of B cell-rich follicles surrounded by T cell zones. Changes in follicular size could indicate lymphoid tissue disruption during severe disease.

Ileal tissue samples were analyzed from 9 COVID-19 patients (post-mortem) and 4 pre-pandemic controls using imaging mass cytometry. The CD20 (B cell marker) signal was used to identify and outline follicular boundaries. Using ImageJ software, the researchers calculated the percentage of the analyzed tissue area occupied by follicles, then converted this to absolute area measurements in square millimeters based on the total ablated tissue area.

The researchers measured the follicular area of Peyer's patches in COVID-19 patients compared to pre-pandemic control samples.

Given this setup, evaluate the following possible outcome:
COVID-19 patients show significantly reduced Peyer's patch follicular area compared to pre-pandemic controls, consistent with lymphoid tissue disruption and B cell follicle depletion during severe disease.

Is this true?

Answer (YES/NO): NO